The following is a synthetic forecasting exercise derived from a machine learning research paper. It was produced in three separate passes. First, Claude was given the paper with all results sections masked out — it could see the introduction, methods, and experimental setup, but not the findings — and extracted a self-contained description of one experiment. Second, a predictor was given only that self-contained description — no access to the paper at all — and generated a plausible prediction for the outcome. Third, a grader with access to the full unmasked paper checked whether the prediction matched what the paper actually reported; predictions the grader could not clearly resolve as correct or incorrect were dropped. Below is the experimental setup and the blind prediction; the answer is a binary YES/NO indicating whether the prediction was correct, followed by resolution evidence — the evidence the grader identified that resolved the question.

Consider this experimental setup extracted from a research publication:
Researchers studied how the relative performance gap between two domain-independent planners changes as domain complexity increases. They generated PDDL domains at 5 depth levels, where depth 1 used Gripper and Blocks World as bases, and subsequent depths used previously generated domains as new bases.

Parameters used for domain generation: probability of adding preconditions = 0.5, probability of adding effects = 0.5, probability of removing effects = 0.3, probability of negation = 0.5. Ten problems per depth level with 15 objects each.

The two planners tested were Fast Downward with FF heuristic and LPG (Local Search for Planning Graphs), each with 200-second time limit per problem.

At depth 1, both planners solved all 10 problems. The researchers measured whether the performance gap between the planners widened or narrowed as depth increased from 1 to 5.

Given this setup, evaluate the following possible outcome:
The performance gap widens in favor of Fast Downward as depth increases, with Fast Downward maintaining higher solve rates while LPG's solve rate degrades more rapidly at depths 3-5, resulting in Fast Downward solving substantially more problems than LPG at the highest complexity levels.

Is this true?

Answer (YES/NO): YES